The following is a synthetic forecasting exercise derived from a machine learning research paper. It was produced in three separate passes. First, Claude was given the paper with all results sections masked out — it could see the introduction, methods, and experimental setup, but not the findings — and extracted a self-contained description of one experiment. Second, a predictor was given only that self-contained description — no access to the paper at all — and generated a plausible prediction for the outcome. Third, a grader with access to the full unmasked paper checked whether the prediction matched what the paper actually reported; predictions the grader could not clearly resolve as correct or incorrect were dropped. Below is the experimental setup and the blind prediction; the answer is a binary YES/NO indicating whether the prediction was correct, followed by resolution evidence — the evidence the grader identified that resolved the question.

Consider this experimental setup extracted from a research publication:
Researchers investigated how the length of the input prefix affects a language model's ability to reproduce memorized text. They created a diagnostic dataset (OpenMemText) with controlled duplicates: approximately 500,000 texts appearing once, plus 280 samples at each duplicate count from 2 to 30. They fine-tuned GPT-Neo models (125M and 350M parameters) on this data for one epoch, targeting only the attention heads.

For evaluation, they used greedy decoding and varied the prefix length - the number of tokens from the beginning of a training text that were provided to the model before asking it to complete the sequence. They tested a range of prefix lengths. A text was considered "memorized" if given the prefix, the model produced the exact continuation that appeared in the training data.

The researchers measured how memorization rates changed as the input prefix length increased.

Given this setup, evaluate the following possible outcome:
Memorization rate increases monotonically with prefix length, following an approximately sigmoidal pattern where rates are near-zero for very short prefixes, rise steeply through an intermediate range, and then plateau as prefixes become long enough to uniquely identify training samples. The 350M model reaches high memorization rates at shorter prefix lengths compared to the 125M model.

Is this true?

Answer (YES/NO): NO